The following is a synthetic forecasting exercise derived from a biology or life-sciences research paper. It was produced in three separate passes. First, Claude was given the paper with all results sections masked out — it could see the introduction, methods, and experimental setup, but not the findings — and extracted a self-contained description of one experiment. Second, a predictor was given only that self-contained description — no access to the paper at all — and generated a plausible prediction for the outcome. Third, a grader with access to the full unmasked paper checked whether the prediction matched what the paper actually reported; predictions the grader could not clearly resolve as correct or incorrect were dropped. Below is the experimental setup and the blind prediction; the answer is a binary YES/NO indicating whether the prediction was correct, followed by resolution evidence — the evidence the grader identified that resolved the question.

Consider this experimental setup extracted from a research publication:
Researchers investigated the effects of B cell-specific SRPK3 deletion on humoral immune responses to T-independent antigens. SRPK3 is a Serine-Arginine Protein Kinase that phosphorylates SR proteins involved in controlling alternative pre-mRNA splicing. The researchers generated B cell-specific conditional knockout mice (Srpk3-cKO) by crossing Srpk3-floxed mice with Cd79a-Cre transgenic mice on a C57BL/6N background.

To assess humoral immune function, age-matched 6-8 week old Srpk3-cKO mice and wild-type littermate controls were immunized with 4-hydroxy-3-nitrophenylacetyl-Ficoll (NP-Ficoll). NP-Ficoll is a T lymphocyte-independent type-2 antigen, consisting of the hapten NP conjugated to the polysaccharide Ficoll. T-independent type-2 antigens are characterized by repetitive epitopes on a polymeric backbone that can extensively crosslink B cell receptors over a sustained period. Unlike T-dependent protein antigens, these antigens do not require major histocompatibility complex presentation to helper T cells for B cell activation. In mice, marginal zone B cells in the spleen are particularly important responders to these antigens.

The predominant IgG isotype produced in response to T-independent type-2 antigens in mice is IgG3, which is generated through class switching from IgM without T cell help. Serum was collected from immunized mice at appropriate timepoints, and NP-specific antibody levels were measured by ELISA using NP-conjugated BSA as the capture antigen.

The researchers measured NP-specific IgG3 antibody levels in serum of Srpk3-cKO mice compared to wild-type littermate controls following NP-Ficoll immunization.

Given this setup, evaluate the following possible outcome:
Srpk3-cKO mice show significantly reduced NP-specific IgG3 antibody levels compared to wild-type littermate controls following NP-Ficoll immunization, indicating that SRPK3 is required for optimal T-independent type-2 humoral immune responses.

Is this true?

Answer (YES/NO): YES